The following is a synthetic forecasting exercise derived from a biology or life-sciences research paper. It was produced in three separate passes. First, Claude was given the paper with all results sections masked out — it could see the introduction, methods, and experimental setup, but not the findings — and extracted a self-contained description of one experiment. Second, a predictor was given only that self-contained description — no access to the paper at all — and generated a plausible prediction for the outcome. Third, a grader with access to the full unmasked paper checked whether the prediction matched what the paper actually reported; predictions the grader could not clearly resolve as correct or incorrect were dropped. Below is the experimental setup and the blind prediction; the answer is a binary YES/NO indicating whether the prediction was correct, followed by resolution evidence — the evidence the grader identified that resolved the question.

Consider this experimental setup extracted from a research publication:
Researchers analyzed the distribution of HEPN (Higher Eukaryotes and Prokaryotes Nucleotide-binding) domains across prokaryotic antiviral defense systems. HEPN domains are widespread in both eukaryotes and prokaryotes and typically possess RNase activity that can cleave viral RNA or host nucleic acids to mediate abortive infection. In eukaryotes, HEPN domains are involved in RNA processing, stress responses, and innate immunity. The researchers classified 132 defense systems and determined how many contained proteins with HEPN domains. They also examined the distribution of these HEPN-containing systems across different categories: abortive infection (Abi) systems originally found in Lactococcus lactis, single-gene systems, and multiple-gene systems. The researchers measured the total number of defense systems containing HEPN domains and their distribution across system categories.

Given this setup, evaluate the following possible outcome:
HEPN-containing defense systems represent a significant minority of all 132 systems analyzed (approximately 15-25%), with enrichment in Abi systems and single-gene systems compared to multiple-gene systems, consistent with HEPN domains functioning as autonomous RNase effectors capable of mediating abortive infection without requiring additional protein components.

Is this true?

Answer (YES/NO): NO